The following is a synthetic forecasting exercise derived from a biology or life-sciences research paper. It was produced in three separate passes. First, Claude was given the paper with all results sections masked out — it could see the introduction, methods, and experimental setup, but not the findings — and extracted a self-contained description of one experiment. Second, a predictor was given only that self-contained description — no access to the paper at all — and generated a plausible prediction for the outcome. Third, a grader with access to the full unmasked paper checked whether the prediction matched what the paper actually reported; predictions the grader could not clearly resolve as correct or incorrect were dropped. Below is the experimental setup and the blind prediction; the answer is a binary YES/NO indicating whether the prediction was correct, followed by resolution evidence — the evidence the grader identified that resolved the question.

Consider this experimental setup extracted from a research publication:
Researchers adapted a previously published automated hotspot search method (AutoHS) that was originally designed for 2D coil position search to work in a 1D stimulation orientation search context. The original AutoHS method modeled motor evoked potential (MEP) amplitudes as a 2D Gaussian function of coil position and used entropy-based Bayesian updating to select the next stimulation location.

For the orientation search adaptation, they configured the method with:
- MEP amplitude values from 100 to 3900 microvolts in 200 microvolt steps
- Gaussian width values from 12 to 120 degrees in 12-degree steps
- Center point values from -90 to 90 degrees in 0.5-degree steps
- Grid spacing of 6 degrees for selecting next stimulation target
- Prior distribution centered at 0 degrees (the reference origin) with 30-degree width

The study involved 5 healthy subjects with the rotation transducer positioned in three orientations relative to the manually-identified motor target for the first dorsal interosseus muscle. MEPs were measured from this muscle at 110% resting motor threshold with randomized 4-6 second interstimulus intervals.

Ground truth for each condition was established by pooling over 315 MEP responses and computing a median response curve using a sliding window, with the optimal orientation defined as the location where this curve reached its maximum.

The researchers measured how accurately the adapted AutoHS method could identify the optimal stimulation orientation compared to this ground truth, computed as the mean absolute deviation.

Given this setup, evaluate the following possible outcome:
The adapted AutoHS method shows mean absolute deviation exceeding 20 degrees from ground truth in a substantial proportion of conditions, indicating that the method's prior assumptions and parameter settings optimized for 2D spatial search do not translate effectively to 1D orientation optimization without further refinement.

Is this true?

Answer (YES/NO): NO